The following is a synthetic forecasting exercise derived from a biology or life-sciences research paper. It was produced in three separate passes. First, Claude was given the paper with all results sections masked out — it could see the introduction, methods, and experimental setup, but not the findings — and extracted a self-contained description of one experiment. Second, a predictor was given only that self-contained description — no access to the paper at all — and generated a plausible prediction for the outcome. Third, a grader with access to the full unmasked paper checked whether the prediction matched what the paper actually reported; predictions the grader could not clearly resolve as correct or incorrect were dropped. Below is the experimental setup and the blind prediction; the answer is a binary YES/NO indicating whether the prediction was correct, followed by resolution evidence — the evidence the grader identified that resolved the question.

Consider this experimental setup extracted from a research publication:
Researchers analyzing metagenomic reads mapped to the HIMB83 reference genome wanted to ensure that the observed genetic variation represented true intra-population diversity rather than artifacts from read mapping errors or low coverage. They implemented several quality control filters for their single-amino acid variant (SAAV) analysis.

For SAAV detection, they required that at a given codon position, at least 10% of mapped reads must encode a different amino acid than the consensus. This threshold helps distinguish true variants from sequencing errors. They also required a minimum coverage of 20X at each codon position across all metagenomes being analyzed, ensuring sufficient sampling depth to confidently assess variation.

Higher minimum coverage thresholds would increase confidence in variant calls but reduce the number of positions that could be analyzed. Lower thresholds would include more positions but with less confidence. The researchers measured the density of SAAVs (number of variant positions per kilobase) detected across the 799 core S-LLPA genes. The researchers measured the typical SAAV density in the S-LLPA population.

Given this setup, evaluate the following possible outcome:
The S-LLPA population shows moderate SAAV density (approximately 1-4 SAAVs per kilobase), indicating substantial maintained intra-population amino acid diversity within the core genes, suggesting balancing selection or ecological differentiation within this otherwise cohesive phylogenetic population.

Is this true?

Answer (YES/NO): NO